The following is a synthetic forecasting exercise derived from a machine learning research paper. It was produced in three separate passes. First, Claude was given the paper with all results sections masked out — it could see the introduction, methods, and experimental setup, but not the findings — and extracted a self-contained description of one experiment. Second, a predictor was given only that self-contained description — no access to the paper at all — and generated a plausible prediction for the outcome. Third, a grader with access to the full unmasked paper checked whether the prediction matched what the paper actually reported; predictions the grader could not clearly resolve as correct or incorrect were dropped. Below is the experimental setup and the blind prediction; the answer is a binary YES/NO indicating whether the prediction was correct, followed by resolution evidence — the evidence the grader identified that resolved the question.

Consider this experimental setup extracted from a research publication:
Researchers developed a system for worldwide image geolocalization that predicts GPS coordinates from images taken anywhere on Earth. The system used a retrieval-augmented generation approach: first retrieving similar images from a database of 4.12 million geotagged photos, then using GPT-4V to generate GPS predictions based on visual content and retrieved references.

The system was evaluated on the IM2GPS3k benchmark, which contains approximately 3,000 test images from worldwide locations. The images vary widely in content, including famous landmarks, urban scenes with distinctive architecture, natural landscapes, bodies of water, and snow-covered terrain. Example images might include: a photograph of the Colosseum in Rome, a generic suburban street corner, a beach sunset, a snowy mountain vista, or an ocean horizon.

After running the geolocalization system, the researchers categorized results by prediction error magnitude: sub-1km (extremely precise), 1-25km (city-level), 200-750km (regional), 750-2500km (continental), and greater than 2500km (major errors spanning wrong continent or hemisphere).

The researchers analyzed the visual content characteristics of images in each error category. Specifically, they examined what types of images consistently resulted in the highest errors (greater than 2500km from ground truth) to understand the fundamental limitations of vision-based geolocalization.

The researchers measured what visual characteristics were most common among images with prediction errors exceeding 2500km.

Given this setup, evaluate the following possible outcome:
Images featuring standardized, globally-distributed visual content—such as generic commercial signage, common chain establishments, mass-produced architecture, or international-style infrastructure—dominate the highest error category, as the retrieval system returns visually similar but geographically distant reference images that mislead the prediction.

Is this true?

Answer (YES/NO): NO